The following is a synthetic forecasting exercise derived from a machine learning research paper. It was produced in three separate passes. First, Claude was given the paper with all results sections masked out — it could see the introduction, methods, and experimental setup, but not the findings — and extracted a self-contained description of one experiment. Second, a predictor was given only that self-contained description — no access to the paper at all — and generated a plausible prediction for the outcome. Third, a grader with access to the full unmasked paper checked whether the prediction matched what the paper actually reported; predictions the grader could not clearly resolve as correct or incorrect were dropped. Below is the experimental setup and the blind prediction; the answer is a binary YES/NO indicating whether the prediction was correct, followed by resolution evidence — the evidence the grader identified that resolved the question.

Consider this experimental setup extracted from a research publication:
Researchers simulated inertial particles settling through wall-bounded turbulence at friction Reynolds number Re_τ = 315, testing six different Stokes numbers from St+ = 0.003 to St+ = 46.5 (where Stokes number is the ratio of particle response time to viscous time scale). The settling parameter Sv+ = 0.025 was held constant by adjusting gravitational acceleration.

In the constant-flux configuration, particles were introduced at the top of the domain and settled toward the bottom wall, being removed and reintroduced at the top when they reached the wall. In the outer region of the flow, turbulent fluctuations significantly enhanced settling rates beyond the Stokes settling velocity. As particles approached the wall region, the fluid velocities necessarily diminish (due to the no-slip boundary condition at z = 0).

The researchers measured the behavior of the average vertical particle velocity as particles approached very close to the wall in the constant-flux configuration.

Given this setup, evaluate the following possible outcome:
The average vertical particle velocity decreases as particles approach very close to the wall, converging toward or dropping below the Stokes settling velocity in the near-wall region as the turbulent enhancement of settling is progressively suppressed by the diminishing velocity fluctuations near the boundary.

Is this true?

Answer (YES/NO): NO